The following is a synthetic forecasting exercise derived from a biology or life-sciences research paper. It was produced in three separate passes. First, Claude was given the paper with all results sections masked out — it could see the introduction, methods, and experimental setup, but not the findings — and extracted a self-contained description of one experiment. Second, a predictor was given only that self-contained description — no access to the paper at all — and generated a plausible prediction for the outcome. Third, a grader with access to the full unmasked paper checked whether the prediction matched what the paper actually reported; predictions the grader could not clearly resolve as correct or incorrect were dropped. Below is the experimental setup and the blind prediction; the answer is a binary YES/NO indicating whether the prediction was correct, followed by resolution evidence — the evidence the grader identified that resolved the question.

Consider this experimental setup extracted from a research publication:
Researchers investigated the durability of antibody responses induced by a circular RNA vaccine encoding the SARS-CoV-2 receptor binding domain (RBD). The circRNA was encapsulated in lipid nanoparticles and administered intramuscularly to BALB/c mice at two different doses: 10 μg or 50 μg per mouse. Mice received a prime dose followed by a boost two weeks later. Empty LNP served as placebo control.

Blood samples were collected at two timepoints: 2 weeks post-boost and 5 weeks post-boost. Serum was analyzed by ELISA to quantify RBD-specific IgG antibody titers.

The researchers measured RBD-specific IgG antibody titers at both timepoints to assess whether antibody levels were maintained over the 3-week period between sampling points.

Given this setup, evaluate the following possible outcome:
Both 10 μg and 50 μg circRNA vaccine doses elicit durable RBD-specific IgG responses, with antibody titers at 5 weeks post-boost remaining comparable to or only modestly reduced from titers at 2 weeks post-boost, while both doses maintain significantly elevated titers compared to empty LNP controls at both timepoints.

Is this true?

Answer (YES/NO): YES